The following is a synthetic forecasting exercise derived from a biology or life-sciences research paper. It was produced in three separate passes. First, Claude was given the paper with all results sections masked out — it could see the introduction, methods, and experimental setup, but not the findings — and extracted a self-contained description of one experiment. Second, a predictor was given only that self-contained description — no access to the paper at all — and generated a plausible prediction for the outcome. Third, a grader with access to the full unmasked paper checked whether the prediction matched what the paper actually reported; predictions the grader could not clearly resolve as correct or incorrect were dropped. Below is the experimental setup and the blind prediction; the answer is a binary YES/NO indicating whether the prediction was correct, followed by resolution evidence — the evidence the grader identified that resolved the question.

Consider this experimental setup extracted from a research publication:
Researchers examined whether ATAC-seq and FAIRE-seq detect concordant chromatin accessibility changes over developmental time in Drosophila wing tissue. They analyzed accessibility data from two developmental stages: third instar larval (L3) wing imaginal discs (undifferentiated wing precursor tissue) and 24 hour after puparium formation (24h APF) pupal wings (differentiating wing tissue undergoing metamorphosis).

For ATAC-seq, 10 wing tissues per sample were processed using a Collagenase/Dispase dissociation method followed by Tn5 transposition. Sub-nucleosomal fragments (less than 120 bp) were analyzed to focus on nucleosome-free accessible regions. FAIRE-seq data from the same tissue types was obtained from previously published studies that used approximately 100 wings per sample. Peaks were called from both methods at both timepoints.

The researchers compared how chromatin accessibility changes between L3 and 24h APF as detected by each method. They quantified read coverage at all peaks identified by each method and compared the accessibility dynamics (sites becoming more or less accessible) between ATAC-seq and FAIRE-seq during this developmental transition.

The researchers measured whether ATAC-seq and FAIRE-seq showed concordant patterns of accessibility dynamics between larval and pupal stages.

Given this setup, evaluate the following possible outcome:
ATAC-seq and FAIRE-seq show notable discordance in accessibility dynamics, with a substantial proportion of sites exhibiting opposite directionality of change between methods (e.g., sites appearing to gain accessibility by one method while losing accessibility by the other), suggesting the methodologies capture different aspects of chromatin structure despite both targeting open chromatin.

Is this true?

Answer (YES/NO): NO